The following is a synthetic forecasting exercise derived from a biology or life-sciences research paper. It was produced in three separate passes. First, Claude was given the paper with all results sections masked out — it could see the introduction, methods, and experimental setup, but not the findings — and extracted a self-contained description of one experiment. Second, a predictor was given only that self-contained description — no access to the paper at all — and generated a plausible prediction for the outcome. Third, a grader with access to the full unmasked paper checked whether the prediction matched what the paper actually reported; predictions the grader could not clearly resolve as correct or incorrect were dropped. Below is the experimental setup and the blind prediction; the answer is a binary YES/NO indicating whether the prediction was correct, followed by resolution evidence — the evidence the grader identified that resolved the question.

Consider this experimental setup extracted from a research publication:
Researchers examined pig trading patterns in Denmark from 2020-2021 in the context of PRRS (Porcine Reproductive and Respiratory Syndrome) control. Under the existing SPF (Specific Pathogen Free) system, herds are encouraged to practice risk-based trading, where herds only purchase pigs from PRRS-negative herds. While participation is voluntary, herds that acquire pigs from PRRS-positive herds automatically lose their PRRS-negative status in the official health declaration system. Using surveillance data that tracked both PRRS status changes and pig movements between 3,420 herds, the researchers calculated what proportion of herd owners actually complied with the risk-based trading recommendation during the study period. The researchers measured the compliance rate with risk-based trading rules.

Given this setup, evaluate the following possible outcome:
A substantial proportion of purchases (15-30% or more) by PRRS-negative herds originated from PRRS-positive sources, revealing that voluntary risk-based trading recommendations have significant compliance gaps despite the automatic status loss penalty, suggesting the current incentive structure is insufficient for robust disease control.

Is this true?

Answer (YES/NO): YES